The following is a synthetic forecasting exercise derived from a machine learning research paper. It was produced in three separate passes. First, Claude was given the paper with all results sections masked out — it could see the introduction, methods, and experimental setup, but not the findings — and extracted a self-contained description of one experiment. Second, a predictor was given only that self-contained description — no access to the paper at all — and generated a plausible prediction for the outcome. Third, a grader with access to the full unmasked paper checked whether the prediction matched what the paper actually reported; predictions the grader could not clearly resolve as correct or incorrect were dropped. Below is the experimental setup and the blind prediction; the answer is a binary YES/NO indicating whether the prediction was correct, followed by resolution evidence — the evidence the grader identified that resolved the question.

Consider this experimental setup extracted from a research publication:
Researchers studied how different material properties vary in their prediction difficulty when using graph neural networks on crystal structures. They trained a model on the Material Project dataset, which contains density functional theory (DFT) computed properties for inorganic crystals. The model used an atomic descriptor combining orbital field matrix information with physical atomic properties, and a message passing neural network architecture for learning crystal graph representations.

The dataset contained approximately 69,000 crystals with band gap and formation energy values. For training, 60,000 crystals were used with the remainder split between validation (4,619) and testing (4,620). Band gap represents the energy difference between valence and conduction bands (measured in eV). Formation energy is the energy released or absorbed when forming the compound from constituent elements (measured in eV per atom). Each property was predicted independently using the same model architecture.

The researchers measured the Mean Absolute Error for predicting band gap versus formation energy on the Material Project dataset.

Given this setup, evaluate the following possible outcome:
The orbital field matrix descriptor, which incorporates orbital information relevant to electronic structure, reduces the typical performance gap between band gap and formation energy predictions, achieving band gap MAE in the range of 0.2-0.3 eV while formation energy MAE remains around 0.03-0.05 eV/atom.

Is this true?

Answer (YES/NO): NO